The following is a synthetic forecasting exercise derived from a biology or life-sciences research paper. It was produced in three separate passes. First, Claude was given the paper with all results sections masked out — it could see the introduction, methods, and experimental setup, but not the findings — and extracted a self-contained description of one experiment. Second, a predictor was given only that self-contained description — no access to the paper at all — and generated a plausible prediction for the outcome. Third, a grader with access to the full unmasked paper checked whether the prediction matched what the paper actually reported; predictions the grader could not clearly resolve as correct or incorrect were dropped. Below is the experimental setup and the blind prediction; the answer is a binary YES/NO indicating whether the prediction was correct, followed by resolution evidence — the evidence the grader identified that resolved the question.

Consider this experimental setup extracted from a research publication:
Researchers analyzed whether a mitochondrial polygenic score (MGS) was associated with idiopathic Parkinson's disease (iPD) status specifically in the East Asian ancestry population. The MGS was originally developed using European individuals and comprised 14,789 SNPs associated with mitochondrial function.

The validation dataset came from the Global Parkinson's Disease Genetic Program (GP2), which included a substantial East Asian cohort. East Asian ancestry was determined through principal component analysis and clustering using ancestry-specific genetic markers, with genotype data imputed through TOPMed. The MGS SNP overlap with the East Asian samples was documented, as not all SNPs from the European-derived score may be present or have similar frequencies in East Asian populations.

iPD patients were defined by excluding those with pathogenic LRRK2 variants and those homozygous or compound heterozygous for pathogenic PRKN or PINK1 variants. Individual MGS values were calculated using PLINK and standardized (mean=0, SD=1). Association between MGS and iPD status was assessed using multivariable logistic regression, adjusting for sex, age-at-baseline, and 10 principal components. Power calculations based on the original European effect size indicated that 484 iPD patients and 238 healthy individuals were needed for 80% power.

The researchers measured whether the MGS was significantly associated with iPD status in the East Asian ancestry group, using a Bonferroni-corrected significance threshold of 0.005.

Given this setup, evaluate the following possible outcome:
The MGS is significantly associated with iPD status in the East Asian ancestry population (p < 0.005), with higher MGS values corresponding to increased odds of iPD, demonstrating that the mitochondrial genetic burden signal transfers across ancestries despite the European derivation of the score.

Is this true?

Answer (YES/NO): NO